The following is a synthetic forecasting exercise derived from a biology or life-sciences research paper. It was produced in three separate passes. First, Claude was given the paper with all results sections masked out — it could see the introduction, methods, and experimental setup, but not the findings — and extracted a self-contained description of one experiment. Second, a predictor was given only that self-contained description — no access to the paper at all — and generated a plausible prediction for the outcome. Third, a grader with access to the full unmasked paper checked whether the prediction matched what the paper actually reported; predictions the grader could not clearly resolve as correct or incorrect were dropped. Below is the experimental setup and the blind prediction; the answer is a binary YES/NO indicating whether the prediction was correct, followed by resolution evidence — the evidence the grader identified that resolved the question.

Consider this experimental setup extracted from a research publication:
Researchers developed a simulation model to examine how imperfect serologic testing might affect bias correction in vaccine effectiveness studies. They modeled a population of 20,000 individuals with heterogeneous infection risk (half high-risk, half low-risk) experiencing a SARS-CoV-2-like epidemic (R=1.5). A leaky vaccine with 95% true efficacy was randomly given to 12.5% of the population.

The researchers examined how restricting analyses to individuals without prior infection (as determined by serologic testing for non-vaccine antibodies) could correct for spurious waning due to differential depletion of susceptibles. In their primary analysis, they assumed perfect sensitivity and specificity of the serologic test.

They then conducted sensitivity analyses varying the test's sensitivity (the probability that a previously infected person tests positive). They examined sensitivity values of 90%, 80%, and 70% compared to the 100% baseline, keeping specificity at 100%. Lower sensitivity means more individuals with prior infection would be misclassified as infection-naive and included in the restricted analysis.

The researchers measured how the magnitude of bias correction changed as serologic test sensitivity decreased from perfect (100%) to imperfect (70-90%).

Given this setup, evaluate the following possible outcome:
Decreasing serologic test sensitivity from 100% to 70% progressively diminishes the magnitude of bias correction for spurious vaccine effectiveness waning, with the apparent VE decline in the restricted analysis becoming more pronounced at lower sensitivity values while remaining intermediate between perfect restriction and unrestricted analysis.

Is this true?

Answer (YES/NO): NO